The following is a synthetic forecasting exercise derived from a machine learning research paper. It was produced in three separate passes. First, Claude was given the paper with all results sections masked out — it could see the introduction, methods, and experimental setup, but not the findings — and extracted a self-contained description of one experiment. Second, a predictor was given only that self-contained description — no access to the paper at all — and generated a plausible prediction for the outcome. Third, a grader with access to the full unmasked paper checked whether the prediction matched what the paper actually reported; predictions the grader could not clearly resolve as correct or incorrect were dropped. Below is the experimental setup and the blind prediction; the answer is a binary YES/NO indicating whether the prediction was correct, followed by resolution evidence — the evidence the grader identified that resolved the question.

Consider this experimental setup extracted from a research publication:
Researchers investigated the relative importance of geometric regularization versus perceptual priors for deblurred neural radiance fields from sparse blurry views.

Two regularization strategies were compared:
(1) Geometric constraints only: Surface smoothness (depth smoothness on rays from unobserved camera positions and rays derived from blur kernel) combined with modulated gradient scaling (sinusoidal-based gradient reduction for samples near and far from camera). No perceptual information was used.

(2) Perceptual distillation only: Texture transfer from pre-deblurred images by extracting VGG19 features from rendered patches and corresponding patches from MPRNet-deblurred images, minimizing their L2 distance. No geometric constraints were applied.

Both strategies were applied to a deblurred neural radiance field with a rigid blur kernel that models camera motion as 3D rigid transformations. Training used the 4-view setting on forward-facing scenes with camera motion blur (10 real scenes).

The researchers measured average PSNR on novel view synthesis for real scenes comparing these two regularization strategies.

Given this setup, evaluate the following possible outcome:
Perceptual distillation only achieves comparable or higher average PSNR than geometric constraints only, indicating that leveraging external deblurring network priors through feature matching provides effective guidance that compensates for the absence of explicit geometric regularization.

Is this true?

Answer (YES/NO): NO